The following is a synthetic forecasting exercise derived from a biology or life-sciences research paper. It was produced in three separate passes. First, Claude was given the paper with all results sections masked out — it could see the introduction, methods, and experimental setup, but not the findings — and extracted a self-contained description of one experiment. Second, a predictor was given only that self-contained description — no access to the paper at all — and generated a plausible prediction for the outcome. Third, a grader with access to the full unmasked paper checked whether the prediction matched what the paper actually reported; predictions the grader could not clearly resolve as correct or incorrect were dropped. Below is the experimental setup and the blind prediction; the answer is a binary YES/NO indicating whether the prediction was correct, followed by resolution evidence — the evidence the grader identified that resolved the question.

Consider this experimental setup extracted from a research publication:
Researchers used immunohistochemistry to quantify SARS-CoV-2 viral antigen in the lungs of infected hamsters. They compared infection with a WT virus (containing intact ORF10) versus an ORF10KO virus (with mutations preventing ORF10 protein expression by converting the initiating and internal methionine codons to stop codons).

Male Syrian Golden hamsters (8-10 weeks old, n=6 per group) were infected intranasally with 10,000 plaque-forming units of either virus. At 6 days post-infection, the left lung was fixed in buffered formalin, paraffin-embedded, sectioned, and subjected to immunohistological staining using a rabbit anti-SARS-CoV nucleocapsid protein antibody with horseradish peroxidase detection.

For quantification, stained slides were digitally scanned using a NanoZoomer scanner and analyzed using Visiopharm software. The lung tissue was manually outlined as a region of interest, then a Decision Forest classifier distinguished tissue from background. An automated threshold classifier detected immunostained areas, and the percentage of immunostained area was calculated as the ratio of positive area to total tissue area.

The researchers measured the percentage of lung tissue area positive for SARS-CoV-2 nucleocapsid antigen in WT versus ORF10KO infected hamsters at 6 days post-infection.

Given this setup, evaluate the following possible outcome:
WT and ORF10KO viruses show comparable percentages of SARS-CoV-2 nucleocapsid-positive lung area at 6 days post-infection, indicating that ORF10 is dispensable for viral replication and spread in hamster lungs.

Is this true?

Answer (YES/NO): NO